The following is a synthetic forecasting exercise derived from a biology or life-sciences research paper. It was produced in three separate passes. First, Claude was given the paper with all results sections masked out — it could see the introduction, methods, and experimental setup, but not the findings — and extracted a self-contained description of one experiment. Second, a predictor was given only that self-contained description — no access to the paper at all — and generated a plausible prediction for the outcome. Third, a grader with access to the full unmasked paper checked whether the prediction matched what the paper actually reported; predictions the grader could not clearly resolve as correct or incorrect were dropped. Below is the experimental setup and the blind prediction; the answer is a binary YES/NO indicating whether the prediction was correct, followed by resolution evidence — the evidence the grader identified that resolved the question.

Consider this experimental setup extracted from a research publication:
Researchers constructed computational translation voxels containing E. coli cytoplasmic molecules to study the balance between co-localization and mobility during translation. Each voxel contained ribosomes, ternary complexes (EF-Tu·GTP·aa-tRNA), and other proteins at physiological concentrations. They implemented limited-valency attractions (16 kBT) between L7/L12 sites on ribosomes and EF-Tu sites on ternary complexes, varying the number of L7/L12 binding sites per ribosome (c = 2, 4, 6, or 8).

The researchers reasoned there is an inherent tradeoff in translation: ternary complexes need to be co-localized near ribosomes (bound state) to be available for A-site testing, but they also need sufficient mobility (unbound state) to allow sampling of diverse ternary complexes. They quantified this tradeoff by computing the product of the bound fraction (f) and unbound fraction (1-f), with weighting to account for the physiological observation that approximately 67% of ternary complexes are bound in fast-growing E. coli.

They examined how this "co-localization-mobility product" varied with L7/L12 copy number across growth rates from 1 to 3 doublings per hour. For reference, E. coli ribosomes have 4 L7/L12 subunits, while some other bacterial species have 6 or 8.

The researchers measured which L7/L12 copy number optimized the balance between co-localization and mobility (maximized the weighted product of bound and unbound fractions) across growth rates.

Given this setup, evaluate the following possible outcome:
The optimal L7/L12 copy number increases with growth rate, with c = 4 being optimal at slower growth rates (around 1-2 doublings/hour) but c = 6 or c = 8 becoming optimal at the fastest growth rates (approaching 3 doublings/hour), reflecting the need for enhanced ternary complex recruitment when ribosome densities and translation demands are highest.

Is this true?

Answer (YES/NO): NO